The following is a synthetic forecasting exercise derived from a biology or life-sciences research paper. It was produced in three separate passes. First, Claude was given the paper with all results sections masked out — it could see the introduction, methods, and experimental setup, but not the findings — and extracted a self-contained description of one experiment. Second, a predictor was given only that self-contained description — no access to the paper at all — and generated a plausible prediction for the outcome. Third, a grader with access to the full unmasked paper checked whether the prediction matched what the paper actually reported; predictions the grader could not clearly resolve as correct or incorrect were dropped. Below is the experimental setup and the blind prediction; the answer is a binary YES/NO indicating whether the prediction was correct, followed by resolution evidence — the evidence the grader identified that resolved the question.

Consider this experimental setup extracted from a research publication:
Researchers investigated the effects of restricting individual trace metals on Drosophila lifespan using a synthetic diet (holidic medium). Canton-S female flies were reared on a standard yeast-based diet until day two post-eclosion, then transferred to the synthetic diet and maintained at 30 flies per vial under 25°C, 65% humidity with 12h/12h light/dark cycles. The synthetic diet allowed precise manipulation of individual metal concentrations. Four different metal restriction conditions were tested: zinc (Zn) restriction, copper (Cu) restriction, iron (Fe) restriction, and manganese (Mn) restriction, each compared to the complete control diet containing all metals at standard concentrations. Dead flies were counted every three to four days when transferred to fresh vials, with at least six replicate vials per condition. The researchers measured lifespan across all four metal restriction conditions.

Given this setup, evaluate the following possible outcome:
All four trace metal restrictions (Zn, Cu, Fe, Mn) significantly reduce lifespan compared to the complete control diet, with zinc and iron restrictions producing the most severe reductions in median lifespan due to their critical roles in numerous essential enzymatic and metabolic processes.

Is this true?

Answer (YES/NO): NO